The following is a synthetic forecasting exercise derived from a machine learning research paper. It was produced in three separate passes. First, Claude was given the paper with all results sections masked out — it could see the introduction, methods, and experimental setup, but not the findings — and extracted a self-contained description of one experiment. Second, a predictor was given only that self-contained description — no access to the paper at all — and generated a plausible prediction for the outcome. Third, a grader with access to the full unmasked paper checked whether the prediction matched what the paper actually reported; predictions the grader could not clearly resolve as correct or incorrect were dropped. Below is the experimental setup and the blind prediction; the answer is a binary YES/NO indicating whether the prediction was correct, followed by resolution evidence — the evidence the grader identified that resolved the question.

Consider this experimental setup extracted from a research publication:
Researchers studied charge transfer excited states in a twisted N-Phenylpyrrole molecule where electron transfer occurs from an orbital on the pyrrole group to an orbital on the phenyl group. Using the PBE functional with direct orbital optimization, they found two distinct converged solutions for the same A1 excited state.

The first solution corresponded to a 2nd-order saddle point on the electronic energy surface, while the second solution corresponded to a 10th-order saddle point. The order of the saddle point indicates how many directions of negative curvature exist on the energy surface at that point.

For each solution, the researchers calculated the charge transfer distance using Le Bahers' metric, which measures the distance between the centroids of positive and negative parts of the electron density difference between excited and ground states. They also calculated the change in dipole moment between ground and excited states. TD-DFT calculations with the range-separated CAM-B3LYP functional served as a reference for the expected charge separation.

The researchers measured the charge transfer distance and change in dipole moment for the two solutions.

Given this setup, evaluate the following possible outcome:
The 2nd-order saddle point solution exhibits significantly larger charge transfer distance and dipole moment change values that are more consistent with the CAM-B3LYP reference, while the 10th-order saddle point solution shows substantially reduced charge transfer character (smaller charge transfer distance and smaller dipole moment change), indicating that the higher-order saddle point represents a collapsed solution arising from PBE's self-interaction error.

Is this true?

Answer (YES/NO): NO